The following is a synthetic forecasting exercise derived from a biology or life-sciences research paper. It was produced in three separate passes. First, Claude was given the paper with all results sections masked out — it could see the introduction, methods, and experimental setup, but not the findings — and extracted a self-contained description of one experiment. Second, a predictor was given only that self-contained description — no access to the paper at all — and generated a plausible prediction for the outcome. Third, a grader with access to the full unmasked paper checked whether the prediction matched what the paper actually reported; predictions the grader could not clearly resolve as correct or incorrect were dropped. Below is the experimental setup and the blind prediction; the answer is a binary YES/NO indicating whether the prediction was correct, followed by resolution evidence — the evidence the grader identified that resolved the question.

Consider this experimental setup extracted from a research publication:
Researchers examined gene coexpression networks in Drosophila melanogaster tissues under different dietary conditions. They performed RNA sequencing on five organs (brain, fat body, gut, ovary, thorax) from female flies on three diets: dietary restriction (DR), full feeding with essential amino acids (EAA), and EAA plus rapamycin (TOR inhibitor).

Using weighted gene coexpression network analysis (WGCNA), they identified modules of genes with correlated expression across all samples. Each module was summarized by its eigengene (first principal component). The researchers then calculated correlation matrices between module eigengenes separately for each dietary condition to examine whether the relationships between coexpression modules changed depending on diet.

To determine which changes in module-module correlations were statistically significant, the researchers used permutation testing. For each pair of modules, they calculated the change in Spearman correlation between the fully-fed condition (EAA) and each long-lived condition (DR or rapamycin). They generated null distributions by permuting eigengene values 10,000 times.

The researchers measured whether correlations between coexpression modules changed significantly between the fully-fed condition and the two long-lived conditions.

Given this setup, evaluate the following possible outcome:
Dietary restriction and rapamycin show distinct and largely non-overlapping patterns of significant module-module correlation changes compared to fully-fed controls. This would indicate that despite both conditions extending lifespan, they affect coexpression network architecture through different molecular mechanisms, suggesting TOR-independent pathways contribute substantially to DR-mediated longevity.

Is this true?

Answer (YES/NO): NO